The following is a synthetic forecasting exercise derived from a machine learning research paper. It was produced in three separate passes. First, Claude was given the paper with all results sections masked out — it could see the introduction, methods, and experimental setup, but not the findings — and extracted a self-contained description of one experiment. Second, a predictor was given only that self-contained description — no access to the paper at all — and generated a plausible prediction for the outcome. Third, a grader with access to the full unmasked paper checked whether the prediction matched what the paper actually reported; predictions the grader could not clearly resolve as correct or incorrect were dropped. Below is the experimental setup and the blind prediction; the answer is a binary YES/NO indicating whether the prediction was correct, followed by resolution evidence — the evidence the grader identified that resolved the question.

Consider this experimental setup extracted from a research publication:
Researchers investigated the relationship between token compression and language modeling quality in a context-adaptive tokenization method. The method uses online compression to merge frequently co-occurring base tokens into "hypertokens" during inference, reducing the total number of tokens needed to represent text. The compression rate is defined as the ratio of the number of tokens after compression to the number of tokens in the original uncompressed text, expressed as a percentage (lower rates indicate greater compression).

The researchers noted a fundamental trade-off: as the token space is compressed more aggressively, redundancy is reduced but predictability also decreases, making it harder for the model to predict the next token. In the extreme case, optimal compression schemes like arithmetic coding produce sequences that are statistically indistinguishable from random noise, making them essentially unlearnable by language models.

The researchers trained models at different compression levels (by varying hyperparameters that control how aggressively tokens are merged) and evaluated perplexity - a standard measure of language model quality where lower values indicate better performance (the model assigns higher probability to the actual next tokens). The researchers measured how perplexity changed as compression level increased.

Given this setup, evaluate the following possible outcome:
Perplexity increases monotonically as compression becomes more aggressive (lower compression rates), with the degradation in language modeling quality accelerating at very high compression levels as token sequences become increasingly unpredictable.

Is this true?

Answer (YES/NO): NO